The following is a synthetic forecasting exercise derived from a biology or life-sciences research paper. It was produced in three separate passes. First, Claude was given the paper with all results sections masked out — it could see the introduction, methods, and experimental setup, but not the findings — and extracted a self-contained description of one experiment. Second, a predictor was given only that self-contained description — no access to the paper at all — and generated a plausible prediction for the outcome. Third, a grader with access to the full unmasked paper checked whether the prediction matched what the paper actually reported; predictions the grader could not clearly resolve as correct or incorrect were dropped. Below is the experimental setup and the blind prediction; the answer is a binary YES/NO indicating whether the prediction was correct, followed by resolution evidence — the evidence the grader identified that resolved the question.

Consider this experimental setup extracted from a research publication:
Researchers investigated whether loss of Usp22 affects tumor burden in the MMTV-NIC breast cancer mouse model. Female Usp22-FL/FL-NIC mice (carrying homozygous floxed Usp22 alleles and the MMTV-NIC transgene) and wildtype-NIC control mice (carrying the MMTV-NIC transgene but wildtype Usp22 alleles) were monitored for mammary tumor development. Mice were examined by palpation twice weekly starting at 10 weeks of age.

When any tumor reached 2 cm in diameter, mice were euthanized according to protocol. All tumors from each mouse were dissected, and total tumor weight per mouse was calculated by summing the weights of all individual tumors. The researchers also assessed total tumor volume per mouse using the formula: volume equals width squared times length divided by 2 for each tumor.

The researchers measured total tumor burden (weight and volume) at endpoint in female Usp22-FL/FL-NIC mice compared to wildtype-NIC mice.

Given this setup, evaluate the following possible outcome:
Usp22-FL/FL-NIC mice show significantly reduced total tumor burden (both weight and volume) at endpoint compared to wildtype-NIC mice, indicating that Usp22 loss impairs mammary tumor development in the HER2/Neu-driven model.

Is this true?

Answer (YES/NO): YES